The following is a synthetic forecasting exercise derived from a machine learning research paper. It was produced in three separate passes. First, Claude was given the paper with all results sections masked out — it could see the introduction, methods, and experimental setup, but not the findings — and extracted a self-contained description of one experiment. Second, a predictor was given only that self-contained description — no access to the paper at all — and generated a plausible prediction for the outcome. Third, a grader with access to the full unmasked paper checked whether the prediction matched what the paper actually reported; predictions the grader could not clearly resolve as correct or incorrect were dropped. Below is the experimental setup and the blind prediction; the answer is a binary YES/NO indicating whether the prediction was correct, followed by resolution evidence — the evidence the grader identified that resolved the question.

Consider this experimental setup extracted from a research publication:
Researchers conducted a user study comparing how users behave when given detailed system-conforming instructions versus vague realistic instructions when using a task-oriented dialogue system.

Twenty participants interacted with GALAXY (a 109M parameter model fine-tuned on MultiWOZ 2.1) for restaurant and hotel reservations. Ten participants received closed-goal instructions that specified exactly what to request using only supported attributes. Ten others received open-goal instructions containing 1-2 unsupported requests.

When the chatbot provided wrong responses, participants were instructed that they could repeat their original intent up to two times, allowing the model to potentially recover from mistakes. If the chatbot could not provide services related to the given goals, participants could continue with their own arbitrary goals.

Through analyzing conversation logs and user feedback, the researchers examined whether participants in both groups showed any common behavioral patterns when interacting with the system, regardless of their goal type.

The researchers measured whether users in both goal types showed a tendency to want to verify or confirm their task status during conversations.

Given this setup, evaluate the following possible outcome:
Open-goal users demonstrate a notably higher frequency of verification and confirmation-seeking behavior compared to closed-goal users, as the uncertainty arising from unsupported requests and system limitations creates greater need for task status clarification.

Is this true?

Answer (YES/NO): NO